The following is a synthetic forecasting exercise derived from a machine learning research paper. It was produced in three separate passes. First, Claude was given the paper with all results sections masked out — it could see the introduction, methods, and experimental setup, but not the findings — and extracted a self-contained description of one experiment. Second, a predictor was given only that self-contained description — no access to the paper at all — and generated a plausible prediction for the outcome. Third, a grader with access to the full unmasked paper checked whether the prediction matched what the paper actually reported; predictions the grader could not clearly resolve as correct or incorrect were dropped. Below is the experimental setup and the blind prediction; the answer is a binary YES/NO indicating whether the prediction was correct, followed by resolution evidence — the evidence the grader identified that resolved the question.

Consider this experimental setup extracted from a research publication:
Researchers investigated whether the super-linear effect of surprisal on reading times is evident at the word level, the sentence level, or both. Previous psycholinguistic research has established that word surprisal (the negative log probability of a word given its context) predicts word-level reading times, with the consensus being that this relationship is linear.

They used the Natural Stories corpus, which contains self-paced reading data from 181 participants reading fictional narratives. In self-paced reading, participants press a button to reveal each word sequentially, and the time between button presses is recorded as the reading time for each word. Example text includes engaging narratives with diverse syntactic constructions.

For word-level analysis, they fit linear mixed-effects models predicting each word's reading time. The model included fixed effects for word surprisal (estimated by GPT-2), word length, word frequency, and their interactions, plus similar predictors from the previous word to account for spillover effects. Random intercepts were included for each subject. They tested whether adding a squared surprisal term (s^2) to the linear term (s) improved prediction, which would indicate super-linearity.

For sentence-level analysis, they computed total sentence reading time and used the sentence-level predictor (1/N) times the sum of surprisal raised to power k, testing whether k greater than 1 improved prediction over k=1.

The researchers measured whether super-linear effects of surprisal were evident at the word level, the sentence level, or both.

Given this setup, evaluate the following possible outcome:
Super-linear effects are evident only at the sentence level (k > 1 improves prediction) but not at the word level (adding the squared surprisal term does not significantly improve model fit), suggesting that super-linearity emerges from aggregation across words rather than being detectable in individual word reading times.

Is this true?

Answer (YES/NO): NO